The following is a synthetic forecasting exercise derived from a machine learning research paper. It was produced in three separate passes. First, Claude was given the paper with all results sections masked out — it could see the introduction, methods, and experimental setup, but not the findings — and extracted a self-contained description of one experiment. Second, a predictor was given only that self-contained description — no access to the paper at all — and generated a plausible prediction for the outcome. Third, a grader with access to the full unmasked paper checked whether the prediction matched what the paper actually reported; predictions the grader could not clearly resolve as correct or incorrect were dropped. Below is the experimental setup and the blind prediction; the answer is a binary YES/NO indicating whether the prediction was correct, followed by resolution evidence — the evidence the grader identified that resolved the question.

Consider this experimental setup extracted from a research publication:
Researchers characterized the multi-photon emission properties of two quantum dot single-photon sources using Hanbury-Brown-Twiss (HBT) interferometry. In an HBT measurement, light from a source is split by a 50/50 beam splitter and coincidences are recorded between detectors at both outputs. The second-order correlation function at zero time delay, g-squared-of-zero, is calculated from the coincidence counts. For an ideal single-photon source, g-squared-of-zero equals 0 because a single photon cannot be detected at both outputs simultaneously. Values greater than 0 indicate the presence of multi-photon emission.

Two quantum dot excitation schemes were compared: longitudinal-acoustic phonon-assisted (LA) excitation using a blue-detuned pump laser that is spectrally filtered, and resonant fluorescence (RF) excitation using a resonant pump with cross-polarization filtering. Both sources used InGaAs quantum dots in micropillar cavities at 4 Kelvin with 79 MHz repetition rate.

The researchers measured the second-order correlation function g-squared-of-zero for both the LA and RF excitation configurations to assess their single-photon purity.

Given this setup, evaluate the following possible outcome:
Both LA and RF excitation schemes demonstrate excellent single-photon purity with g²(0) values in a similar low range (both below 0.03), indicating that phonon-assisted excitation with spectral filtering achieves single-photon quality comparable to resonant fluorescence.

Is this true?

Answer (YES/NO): YES